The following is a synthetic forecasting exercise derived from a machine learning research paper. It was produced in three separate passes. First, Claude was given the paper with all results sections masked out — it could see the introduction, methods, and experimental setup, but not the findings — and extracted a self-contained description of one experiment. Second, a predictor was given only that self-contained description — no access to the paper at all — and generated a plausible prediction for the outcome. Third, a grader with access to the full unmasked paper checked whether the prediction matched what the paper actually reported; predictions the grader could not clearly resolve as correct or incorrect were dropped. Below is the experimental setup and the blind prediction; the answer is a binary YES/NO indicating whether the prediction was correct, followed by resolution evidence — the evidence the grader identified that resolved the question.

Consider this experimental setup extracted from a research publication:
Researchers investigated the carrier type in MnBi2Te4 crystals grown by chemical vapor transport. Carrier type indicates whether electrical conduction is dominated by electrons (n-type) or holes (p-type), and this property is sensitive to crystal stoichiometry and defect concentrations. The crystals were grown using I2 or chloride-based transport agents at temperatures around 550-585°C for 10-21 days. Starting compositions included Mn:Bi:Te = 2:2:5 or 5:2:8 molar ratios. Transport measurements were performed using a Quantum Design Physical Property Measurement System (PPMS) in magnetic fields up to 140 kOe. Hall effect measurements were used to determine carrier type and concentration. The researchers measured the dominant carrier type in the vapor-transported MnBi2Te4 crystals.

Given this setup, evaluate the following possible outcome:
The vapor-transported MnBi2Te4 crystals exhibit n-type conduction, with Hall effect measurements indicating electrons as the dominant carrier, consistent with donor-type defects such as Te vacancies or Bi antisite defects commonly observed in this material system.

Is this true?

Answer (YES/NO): YES